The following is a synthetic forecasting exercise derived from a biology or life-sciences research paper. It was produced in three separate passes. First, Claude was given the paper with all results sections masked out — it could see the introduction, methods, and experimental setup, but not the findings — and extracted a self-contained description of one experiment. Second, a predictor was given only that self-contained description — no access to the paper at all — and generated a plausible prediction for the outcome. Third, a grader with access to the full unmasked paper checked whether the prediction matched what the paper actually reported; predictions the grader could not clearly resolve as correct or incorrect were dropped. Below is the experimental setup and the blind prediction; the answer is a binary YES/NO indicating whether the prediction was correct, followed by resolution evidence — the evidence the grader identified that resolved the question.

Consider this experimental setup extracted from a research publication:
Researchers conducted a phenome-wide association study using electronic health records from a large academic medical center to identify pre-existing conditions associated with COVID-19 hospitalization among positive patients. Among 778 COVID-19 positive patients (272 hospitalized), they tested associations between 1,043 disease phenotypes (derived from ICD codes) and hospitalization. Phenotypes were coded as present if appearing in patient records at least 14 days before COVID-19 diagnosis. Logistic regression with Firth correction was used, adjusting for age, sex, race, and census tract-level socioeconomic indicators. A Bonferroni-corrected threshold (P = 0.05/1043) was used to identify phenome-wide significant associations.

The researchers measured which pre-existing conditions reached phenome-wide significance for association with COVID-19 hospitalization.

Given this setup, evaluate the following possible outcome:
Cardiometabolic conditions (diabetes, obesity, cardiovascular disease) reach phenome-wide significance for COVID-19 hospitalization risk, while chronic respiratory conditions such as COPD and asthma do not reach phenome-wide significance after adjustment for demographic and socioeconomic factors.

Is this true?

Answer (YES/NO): NO